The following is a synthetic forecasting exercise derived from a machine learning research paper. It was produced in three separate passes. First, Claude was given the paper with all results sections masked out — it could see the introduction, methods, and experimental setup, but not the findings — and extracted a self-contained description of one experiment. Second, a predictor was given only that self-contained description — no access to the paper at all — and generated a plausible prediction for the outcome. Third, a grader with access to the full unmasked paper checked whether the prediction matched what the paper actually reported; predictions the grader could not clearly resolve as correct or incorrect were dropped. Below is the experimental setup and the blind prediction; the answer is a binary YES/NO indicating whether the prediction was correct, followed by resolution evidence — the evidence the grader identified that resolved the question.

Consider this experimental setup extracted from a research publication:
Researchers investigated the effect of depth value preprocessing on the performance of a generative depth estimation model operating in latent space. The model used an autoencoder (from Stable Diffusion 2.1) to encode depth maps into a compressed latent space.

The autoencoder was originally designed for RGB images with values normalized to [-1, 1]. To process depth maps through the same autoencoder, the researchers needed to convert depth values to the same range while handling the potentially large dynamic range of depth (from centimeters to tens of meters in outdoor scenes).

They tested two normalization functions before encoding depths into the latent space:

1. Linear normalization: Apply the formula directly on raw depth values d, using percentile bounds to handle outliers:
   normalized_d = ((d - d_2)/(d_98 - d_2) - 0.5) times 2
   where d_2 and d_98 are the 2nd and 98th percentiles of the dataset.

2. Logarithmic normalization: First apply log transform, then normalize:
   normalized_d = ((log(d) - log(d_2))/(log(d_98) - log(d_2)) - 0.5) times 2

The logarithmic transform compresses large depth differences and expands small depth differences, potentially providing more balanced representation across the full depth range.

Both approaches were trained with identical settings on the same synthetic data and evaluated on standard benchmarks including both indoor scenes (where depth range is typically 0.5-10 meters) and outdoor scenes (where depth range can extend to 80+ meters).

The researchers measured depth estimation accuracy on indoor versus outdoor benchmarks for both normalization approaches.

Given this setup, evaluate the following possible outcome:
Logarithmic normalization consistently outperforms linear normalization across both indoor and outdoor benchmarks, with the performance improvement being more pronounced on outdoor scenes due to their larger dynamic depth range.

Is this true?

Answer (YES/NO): NO